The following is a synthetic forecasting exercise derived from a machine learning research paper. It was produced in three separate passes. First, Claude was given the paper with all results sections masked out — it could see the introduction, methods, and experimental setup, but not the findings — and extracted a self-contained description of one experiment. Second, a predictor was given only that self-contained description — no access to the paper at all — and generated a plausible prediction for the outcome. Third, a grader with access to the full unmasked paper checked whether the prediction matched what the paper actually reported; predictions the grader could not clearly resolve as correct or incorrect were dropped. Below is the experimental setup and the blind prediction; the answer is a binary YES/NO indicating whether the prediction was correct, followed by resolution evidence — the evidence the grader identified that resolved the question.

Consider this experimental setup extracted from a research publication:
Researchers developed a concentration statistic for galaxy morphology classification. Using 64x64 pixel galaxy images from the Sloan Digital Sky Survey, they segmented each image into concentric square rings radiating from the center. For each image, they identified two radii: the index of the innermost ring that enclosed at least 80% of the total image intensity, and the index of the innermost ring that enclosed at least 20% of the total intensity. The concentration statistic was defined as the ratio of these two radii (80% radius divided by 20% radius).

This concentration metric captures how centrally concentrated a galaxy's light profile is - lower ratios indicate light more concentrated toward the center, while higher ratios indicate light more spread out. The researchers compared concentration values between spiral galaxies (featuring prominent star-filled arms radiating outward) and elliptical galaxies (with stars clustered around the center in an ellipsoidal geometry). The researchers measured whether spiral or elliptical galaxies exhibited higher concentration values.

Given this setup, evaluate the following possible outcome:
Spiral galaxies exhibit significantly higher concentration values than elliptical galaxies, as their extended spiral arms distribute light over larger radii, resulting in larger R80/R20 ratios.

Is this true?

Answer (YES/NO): NO